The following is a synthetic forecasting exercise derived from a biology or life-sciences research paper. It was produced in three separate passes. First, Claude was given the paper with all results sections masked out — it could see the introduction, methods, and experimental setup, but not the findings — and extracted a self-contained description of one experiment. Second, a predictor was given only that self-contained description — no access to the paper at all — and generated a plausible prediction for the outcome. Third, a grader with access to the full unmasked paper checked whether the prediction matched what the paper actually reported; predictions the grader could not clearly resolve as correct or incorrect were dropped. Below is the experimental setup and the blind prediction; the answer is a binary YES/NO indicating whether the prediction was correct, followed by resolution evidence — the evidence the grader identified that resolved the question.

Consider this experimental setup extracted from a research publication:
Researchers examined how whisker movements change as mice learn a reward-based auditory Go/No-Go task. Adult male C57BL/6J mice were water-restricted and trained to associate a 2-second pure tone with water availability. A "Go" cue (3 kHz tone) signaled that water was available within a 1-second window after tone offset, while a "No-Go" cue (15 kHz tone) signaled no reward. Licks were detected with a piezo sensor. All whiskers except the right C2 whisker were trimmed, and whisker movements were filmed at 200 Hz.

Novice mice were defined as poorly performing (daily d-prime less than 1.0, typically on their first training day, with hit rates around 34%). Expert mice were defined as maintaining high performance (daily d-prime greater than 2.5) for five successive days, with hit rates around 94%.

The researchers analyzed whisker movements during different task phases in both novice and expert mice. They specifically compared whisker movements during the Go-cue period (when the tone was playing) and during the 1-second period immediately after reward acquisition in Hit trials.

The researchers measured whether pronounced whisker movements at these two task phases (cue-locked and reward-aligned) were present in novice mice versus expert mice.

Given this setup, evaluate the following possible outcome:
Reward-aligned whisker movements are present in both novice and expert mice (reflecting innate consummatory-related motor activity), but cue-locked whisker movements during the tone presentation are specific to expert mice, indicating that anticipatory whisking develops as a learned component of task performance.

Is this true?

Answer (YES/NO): NO